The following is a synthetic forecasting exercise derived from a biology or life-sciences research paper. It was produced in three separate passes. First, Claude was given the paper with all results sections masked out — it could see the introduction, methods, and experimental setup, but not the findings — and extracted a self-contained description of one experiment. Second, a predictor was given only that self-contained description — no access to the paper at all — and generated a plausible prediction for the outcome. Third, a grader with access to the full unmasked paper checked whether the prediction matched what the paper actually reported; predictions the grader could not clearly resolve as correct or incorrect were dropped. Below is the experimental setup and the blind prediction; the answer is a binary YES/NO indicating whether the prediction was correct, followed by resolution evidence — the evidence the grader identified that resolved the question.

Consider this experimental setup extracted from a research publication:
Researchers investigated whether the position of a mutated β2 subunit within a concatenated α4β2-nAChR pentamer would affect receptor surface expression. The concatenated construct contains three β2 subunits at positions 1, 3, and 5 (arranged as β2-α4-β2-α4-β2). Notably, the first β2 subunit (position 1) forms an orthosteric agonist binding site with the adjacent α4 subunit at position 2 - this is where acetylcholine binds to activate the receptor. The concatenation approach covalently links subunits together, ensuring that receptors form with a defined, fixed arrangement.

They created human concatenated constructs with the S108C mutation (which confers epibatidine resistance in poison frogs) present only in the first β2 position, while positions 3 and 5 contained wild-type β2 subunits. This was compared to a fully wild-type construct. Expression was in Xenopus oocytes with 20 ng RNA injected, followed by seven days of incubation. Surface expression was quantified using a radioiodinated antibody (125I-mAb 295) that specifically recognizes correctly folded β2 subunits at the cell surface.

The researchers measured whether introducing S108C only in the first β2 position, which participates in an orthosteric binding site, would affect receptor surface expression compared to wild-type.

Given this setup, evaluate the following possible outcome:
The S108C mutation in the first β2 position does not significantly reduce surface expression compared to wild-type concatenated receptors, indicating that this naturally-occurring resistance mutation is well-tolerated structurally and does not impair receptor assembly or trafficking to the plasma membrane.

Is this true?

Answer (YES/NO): NO